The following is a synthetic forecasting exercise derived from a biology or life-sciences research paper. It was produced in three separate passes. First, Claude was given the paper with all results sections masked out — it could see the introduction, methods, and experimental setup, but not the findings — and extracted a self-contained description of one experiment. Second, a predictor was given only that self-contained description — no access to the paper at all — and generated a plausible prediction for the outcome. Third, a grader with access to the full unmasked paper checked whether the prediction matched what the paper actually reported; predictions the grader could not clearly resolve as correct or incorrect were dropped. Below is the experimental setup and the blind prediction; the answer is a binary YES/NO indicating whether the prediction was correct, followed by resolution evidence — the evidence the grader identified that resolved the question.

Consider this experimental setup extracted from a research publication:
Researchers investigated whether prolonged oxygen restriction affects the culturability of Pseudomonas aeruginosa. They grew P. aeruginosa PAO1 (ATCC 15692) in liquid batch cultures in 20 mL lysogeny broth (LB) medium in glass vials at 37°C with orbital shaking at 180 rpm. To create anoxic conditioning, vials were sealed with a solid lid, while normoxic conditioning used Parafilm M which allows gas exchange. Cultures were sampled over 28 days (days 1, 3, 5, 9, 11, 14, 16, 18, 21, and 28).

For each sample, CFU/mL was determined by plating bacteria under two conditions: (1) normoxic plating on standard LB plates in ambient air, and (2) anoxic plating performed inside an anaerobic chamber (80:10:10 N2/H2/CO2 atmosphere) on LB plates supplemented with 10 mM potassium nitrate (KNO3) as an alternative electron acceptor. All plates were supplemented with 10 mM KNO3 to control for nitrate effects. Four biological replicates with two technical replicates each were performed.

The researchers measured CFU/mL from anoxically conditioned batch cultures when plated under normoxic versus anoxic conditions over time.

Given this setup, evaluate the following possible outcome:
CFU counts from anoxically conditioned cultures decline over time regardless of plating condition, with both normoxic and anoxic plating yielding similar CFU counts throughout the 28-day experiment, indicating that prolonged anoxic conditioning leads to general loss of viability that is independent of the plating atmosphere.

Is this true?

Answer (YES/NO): NO